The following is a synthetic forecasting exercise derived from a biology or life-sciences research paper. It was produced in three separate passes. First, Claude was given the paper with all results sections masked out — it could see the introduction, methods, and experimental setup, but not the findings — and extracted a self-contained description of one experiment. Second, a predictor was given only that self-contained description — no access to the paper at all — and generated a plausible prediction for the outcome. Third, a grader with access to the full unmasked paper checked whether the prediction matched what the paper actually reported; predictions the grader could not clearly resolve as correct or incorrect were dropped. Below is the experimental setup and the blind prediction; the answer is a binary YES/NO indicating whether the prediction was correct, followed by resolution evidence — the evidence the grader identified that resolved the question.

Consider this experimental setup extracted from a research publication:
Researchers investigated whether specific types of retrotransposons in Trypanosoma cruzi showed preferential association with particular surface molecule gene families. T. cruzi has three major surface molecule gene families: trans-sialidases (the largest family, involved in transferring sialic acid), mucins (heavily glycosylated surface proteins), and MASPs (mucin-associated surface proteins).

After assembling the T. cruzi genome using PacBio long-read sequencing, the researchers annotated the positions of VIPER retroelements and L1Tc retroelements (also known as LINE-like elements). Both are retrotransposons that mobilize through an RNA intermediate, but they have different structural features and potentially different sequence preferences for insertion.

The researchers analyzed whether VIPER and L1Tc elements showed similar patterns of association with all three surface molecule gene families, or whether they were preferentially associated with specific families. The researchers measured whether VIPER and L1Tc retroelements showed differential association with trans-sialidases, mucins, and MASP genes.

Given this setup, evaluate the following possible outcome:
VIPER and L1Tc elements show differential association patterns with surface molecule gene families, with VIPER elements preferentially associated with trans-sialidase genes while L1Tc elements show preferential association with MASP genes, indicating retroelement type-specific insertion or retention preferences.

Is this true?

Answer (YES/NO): NO